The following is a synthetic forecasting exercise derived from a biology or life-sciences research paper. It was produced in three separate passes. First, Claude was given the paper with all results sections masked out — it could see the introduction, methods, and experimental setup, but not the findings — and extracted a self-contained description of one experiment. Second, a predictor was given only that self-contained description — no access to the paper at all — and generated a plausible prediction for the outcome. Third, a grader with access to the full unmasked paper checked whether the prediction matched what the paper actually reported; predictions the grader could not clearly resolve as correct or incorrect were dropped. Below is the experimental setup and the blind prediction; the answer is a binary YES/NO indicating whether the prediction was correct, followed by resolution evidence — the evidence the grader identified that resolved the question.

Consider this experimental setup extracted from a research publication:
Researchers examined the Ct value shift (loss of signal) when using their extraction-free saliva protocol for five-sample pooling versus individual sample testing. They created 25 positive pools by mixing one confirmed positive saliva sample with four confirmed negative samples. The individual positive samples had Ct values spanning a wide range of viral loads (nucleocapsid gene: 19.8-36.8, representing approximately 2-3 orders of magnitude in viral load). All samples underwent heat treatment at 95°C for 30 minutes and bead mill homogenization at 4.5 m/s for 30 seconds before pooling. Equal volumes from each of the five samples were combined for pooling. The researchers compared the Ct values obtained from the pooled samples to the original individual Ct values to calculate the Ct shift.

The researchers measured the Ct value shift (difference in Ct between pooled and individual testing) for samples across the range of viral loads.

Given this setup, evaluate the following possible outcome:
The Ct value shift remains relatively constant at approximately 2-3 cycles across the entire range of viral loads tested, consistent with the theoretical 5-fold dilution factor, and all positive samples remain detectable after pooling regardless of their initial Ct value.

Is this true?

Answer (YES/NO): NO